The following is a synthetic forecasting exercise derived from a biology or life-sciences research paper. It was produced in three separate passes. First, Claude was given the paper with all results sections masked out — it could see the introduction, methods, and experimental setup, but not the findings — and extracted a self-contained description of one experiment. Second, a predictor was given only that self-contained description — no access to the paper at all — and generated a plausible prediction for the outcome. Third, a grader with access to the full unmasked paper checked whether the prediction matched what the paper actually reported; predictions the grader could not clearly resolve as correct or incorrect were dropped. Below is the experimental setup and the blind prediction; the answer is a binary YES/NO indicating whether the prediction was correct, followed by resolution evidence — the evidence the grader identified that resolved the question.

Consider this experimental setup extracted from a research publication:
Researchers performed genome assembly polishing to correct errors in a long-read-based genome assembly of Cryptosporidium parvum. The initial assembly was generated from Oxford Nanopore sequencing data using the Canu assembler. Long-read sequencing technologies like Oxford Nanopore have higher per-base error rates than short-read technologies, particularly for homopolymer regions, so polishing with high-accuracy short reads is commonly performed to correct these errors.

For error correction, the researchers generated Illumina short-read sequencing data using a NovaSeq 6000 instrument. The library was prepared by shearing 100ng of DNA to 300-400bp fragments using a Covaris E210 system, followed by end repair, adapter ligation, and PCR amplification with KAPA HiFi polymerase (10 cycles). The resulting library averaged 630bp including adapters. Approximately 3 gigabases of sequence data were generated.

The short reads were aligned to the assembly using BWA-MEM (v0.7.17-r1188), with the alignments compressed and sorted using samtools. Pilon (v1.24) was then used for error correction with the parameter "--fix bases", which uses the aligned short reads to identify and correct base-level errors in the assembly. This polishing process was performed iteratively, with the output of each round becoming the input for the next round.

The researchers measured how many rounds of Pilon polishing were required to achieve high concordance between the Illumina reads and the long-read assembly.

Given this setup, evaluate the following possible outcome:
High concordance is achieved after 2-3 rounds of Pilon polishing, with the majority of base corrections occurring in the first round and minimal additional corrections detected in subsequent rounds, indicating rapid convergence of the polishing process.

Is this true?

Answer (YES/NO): YES